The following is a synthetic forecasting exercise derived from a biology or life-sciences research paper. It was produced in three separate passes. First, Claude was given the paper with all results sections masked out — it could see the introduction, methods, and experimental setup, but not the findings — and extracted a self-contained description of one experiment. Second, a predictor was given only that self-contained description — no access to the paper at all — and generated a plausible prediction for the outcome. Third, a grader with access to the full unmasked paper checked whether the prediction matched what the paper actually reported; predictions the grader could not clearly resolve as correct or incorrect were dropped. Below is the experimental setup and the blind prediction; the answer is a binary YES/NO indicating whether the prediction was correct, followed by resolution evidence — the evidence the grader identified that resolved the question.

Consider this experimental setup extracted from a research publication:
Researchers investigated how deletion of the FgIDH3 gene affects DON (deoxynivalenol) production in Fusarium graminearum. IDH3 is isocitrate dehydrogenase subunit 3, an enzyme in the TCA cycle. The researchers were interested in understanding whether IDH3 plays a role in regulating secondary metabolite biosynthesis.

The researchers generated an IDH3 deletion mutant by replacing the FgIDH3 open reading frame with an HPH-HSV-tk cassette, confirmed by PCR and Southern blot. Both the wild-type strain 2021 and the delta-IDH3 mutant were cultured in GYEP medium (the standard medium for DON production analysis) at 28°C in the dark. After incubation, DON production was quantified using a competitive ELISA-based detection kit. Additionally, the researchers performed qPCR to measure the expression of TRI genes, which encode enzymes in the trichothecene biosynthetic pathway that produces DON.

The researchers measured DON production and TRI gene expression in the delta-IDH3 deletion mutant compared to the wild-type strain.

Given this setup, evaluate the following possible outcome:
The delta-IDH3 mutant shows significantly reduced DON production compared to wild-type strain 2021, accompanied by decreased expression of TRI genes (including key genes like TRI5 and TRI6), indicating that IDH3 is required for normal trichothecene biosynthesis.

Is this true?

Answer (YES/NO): NO